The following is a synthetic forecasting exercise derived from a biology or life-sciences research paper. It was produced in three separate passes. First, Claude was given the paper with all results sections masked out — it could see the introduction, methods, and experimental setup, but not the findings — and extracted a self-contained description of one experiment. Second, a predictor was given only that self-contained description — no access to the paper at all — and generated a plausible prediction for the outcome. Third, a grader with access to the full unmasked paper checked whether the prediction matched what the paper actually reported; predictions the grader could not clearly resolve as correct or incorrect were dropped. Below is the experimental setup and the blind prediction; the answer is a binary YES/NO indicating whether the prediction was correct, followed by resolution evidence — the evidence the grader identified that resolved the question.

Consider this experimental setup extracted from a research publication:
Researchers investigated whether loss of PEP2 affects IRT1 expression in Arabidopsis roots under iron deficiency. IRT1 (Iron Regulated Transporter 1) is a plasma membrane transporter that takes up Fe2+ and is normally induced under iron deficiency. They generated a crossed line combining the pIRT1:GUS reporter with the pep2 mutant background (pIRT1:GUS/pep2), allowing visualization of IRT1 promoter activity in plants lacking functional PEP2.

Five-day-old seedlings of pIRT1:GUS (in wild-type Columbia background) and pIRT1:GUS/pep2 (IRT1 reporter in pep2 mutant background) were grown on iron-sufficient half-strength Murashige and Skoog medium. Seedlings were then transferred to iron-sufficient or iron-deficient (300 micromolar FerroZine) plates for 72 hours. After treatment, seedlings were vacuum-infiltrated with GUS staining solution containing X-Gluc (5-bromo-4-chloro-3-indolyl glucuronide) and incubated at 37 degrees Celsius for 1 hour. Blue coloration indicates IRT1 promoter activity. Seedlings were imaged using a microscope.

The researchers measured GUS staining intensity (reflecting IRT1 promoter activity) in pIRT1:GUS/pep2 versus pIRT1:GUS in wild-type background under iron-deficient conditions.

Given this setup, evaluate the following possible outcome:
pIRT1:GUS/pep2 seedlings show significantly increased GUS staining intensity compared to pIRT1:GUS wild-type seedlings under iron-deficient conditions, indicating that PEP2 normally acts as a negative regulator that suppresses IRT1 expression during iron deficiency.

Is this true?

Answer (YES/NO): YES